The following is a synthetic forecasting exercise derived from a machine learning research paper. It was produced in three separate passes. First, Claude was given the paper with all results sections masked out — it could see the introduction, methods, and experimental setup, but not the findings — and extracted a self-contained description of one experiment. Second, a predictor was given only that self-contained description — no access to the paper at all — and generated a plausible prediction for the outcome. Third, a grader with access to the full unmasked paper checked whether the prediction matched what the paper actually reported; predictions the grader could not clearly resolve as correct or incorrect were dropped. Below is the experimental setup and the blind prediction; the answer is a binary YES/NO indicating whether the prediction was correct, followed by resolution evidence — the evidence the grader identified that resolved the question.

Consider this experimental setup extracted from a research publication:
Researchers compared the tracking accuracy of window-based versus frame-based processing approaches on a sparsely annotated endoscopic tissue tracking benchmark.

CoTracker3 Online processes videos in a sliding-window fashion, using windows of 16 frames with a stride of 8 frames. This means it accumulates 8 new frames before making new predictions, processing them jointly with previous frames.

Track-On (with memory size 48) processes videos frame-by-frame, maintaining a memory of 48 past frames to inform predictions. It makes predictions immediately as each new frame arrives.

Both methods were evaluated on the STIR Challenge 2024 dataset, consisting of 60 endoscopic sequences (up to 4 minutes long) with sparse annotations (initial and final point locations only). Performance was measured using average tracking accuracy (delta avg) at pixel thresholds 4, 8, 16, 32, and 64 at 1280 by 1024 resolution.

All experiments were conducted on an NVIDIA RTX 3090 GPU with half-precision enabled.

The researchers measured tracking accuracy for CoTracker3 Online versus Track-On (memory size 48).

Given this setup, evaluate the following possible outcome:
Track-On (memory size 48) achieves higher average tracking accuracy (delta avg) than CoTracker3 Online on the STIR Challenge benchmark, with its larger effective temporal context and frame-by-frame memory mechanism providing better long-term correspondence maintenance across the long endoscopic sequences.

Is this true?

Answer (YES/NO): NO